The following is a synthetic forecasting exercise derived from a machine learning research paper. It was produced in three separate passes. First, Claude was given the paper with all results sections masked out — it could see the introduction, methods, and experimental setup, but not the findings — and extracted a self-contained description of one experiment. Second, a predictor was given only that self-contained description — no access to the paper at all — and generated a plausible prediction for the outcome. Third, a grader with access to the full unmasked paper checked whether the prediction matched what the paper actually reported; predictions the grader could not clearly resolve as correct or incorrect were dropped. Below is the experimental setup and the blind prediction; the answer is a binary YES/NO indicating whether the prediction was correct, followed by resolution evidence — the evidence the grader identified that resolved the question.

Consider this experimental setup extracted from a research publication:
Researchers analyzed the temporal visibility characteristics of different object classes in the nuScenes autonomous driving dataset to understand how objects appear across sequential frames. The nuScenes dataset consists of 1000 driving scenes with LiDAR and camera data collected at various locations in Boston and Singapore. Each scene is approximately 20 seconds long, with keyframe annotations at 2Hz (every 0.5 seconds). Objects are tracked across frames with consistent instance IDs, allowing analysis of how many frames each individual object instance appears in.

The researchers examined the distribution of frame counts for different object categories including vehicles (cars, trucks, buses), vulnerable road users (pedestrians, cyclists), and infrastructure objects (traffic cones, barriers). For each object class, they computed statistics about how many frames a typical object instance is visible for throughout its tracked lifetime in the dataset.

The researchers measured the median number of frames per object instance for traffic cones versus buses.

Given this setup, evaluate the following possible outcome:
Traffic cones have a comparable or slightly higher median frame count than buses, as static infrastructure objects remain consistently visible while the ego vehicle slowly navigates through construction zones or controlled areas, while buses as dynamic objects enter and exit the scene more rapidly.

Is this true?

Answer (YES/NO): NO